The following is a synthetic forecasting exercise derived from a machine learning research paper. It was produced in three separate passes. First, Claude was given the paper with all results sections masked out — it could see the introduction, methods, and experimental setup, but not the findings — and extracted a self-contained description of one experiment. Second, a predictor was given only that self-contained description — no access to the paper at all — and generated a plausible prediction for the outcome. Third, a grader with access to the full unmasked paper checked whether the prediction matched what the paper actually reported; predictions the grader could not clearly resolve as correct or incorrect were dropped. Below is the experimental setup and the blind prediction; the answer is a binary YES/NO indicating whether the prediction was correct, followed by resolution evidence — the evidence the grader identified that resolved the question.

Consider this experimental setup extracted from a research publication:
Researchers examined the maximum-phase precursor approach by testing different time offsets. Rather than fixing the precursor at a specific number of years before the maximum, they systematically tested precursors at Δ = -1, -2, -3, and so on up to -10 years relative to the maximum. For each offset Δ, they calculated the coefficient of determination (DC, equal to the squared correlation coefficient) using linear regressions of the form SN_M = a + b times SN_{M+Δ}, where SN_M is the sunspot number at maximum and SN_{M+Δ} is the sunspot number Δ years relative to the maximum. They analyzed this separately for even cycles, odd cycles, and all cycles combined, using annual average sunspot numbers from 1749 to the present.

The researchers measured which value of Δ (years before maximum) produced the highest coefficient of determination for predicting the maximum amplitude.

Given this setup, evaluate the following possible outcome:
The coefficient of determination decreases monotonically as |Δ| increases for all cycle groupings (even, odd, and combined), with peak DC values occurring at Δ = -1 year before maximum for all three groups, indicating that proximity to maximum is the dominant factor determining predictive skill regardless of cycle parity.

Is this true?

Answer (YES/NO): NO